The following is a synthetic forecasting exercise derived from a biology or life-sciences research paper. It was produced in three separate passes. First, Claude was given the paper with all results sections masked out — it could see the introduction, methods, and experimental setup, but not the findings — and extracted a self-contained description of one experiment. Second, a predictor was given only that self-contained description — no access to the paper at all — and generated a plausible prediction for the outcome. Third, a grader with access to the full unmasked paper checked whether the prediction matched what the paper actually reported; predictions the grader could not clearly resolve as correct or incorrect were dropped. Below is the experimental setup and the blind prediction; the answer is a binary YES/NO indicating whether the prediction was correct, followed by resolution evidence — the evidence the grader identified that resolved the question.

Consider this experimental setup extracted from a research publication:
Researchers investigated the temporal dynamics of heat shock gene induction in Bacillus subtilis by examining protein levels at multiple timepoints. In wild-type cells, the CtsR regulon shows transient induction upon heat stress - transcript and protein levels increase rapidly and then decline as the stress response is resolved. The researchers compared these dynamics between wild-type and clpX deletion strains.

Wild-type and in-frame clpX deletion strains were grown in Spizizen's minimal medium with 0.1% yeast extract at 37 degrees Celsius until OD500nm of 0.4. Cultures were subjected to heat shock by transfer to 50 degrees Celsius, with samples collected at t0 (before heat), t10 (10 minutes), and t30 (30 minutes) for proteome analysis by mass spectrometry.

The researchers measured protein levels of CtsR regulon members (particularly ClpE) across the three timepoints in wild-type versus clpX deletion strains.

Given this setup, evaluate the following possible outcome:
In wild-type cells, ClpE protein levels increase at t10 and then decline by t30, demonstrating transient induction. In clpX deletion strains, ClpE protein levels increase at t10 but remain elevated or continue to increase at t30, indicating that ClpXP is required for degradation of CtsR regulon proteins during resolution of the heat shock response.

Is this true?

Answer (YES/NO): NO